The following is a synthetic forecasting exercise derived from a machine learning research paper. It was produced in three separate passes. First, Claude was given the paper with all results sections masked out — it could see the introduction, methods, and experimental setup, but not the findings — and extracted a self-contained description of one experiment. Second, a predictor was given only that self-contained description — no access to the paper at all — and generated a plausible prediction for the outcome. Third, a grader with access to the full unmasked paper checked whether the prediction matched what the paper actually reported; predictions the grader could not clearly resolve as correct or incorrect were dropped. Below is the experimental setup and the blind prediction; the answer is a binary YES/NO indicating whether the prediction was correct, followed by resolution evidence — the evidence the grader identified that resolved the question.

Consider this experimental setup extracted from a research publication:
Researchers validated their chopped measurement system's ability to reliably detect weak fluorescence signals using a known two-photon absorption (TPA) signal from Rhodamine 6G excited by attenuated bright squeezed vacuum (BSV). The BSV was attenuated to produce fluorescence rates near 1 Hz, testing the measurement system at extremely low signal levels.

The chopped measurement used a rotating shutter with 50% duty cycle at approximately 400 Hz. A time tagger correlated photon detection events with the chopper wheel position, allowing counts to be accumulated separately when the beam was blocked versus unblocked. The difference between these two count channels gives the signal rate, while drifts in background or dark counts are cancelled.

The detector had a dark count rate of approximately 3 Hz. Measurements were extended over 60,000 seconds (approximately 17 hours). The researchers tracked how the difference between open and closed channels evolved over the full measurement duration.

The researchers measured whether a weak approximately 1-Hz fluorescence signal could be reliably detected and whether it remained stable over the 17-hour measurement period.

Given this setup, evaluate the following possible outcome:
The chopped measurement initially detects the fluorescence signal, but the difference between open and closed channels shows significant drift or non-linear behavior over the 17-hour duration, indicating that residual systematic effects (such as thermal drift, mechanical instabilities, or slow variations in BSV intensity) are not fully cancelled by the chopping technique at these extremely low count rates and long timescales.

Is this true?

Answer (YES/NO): NO